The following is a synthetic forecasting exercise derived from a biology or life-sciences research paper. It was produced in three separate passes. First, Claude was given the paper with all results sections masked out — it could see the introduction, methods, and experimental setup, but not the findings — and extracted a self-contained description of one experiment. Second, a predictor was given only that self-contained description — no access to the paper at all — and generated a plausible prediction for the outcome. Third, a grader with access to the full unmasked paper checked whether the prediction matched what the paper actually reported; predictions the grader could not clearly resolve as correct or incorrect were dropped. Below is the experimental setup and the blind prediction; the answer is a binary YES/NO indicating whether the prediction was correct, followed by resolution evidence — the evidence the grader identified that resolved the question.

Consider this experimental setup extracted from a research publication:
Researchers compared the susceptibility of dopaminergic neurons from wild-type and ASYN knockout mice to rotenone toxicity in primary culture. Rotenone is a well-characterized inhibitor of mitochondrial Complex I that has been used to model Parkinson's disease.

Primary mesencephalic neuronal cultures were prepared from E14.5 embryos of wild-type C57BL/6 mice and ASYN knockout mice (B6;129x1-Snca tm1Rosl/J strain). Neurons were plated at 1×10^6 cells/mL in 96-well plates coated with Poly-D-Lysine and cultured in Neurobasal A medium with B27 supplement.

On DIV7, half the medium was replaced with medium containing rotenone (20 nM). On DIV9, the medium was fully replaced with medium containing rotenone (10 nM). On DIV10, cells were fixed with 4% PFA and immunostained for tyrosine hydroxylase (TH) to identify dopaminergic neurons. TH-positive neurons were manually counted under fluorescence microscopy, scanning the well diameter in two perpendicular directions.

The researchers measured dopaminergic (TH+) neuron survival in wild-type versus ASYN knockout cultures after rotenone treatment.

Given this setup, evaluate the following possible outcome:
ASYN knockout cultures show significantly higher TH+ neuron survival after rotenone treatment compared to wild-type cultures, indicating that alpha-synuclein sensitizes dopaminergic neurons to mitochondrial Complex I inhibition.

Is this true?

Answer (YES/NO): NO